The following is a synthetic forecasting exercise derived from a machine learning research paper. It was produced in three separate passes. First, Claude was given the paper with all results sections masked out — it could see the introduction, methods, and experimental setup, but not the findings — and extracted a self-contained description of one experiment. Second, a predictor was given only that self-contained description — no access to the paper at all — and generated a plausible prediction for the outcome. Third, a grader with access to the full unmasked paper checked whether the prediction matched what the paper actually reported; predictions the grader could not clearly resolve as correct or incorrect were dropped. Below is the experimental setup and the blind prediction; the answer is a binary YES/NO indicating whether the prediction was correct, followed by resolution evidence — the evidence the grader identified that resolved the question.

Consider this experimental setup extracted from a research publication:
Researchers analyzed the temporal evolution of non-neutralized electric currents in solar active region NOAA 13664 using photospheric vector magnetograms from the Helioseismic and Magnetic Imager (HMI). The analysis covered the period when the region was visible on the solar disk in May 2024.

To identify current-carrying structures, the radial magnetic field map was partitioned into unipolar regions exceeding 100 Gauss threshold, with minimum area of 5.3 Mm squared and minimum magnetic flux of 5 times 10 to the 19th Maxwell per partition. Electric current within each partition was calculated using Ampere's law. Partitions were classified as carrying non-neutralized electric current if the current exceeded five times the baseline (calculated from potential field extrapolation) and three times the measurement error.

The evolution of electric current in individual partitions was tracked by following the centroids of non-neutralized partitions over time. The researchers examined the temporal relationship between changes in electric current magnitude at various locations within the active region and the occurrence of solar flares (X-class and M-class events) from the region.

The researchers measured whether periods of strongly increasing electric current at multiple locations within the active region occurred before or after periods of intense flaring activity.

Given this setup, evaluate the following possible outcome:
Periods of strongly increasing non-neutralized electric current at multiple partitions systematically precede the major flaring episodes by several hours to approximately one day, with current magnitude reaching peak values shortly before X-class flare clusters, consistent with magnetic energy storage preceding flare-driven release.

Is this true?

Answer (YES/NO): NO